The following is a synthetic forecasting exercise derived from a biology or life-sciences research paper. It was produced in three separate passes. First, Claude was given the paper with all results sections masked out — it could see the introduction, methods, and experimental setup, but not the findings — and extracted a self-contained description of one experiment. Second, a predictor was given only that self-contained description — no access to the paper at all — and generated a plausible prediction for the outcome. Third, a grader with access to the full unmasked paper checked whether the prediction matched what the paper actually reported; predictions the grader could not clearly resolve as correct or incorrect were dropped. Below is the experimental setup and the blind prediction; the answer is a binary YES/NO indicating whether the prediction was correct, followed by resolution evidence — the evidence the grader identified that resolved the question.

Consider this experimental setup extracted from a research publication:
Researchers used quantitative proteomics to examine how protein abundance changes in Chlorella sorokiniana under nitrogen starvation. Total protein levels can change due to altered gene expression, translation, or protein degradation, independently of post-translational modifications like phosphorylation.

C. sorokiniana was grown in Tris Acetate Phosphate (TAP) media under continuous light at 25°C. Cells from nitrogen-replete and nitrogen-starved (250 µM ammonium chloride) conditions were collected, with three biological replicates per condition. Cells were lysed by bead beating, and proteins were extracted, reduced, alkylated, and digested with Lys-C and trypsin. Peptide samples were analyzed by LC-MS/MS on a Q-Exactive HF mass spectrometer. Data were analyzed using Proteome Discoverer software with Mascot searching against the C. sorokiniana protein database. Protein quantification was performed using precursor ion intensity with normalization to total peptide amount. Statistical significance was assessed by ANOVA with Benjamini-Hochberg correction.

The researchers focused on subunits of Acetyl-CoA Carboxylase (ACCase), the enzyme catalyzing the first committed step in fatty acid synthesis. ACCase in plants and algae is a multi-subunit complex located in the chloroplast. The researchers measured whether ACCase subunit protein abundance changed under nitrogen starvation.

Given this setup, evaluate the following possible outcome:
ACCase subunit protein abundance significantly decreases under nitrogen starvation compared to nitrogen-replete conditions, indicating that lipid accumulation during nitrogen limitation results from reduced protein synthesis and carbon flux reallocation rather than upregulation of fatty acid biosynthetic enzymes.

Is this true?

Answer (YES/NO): YES